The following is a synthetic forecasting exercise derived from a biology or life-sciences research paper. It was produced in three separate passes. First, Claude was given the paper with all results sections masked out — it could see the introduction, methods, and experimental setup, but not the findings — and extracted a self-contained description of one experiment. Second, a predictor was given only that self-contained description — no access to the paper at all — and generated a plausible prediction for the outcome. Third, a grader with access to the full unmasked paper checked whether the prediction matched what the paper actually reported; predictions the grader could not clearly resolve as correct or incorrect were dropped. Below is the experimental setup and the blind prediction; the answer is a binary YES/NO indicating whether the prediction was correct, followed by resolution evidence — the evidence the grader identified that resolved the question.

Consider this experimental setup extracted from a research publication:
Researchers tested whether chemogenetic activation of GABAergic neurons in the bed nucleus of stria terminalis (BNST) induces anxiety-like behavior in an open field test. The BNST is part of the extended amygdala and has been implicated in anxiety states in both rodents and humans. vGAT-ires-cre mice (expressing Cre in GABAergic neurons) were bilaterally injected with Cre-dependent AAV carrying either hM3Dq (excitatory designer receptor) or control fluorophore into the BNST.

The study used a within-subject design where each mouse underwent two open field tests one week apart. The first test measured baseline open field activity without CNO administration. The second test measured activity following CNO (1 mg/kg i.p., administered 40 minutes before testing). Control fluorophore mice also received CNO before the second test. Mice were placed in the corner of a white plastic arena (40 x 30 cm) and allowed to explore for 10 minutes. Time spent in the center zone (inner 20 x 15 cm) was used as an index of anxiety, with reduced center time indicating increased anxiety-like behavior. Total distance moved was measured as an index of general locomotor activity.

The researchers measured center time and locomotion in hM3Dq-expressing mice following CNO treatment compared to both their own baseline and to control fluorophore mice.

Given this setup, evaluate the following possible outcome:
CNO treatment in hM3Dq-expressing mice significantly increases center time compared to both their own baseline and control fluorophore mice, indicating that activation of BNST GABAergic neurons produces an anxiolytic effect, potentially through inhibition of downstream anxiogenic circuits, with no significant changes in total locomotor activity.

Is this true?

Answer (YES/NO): NO